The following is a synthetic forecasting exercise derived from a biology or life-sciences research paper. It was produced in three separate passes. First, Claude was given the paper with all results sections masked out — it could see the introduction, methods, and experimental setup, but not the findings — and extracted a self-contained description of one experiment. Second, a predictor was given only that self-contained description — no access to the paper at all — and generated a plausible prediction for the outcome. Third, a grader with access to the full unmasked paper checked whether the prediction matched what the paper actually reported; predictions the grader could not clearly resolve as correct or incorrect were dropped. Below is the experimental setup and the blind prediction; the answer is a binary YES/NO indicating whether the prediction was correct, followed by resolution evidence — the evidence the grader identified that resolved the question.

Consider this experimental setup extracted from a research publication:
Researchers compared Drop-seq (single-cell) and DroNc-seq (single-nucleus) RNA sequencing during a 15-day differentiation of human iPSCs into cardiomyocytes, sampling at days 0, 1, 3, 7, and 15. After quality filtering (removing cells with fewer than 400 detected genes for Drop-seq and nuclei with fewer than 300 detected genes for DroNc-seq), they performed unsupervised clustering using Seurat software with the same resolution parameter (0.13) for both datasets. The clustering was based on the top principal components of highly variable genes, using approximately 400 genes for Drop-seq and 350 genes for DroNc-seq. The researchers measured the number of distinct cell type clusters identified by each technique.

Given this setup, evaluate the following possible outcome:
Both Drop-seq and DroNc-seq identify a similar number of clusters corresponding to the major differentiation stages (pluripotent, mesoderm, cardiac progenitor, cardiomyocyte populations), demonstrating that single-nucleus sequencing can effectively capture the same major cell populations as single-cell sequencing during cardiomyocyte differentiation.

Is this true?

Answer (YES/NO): YES